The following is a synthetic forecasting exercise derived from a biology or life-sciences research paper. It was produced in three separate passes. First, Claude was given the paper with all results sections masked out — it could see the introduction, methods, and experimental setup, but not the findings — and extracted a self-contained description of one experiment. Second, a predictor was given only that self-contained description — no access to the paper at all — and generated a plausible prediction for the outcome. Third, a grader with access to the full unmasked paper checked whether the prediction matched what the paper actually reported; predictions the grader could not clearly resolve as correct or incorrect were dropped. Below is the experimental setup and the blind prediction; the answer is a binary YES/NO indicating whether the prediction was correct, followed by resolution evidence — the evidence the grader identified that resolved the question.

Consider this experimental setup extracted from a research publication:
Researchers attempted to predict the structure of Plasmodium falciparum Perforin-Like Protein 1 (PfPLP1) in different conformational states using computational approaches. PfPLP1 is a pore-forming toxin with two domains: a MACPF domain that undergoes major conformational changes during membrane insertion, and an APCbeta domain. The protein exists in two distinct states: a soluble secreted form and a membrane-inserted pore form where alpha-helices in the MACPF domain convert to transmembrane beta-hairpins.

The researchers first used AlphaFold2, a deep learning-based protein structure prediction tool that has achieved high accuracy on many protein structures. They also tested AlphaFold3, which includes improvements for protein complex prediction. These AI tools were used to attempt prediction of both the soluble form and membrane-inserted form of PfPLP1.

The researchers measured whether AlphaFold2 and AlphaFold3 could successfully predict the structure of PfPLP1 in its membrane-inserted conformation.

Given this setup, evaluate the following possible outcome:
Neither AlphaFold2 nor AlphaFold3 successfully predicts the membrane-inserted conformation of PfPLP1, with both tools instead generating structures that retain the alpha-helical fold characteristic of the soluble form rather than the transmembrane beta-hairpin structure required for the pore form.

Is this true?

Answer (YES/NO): NO